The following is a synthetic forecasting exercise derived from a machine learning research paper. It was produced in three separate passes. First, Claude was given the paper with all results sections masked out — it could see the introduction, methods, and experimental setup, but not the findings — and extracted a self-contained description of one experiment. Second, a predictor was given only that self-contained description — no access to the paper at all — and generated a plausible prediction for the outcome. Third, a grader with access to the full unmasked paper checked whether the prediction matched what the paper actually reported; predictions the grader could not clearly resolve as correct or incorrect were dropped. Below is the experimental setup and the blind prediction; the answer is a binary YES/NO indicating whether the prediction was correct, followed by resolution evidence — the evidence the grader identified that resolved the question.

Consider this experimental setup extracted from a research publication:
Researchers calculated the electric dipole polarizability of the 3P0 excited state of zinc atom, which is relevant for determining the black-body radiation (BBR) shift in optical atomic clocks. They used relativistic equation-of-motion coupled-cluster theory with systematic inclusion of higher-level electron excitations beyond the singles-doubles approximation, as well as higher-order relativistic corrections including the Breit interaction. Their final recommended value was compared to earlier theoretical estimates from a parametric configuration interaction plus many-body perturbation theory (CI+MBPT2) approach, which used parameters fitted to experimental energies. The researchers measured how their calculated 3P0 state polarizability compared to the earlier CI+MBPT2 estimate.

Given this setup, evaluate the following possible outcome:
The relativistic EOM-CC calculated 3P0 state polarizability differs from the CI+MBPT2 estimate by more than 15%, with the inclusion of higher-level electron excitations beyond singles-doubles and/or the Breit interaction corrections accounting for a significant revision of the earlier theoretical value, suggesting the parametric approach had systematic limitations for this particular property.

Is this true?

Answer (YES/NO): NO